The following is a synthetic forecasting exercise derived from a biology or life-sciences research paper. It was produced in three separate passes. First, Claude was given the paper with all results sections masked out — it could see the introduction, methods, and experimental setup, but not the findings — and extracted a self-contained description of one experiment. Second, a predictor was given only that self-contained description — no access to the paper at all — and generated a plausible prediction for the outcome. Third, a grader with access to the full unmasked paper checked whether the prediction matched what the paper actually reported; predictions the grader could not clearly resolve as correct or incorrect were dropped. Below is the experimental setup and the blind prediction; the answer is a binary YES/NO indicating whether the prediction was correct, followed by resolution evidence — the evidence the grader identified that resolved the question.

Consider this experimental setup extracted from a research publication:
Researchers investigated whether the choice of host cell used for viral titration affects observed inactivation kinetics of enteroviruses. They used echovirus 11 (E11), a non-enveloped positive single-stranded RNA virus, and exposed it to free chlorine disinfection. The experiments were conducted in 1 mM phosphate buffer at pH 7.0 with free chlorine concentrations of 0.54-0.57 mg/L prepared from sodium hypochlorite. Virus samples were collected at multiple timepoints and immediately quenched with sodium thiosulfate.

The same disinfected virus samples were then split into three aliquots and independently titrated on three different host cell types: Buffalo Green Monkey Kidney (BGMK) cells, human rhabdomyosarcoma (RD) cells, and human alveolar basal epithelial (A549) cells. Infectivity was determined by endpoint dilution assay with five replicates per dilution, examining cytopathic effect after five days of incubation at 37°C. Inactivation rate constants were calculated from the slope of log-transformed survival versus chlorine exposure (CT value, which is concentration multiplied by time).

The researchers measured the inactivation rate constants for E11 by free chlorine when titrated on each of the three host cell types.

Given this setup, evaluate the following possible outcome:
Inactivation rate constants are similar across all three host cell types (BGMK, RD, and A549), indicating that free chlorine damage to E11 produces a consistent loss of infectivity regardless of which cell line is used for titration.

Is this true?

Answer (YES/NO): NO